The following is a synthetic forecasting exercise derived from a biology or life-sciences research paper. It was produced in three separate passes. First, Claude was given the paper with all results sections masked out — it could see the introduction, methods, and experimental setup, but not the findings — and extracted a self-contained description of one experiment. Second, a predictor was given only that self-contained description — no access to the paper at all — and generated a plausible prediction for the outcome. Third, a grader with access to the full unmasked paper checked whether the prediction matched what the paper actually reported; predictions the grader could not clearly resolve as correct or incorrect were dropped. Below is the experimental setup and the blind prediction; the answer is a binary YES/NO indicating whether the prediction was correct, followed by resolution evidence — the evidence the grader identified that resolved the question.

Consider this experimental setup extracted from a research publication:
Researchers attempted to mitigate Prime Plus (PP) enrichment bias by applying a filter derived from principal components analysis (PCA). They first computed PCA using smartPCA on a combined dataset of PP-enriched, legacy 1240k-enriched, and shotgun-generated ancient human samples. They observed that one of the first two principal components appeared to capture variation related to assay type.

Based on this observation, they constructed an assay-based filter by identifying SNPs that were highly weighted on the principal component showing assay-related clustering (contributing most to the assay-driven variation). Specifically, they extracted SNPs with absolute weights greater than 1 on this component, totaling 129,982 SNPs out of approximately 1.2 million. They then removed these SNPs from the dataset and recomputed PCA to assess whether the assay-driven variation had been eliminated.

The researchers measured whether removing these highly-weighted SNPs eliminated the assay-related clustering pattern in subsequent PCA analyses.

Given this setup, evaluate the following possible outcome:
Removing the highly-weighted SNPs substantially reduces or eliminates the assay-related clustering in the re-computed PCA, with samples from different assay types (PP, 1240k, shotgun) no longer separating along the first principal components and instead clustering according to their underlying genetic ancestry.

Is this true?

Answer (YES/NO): YES